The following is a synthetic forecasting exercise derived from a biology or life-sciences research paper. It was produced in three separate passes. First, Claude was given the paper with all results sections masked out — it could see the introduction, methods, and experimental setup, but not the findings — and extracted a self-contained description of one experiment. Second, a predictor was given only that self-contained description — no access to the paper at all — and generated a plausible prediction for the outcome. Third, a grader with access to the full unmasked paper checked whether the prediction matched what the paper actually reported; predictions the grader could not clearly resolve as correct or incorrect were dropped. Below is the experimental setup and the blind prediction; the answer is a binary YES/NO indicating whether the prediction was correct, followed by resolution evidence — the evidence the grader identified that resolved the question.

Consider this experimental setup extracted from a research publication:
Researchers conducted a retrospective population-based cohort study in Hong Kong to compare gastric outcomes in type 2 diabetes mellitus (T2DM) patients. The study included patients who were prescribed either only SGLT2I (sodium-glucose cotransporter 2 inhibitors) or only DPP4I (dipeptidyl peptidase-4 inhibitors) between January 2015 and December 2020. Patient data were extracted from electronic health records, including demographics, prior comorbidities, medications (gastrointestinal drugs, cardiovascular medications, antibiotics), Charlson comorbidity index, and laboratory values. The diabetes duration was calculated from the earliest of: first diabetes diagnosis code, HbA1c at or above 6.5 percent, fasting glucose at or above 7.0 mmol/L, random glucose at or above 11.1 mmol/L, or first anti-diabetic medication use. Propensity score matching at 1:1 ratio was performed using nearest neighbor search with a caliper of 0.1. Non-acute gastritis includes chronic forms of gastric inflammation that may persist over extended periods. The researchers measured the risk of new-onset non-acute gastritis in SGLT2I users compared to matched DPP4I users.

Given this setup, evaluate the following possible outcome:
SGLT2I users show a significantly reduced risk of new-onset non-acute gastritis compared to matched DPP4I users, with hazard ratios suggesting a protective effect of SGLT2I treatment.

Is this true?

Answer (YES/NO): YES